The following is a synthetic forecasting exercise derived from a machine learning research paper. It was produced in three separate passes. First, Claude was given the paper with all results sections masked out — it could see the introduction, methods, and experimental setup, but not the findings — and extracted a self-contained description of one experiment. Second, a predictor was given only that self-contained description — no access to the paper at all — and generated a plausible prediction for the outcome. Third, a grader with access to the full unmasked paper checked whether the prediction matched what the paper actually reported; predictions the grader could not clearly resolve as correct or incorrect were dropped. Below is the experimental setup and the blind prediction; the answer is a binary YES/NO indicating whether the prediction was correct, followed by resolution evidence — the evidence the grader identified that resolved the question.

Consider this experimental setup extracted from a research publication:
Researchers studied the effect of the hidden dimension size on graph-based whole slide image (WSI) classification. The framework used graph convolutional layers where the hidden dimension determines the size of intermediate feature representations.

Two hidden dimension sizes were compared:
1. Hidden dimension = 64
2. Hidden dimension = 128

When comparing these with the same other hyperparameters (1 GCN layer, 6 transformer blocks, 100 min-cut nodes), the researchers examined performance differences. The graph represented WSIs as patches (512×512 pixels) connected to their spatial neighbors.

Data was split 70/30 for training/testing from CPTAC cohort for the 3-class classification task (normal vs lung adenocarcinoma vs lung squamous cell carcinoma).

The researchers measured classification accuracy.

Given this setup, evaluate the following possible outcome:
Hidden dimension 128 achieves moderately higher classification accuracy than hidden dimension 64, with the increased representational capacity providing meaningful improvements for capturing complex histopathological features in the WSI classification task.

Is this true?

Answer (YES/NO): NO